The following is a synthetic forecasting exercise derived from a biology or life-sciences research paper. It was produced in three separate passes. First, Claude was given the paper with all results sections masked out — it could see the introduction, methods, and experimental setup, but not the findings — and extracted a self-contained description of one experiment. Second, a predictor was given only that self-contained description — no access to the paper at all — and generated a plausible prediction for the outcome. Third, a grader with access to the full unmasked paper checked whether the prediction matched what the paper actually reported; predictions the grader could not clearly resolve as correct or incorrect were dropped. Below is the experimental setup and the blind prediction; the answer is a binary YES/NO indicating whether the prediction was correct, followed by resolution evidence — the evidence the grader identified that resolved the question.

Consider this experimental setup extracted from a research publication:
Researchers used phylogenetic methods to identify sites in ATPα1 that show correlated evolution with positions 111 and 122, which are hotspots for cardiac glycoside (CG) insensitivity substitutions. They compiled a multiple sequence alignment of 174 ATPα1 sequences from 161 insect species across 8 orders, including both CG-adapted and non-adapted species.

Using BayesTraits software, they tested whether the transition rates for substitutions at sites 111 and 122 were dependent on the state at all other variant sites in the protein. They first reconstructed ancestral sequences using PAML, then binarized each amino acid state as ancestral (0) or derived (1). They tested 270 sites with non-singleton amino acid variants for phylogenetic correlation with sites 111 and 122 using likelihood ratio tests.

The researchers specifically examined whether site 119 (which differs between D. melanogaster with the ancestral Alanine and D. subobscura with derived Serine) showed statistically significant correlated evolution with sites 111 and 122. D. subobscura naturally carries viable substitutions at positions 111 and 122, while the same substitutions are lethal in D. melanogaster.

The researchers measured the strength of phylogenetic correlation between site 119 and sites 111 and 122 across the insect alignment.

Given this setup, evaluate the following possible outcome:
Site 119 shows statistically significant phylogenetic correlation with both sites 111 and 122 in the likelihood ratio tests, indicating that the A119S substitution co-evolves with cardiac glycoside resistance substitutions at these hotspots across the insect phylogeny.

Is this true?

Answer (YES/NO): YES